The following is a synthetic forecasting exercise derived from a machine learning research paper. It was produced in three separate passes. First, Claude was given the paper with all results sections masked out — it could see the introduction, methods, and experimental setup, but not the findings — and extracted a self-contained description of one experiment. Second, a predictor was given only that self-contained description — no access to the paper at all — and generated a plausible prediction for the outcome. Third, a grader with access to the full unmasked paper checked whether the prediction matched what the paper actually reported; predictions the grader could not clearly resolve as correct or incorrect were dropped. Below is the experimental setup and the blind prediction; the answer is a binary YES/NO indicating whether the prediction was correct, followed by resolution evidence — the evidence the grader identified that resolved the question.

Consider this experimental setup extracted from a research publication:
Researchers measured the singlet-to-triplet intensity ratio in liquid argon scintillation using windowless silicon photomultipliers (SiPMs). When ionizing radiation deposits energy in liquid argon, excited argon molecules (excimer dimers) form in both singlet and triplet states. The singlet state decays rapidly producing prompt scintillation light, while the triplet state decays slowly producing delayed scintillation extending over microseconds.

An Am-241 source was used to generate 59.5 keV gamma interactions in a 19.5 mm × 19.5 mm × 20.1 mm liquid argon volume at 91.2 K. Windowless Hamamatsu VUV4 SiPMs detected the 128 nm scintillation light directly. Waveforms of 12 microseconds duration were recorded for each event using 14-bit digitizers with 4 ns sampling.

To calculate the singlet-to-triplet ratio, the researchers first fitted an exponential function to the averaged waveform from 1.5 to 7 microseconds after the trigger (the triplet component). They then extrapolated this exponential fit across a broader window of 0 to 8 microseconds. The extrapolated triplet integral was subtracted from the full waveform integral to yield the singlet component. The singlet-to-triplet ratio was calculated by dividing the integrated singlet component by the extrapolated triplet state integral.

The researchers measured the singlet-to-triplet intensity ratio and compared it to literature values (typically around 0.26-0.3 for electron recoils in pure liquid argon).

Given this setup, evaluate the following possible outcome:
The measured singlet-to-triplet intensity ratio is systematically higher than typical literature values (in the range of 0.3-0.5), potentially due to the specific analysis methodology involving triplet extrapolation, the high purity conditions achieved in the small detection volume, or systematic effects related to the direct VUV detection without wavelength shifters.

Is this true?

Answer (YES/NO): NO